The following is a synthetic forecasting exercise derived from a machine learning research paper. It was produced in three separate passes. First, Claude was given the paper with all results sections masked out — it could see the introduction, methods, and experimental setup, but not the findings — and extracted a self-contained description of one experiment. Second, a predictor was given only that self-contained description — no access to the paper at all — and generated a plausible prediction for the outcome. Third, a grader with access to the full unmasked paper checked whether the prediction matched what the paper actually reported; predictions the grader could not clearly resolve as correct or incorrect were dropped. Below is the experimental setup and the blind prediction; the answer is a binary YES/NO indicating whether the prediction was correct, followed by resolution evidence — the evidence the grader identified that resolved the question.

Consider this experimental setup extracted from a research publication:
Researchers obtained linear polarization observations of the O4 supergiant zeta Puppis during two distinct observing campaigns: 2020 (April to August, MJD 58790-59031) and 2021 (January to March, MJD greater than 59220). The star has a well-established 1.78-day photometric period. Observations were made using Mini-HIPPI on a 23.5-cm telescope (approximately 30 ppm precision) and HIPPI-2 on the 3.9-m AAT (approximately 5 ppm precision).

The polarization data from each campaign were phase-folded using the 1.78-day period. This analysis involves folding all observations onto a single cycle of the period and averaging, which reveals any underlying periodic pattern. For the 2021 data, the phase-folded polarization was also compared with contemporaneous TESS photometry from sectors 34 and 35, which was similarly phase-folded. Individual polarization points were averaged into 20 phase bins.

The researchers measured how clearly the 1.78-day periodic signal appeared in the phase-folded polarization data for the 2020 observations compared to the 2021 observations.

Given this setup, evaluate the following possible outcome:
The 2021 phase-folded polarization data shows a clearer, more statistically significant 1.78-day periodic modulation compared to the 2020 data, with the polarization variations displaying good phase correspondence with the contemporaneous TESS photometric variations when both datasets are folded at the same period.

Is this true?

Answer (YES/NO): YES